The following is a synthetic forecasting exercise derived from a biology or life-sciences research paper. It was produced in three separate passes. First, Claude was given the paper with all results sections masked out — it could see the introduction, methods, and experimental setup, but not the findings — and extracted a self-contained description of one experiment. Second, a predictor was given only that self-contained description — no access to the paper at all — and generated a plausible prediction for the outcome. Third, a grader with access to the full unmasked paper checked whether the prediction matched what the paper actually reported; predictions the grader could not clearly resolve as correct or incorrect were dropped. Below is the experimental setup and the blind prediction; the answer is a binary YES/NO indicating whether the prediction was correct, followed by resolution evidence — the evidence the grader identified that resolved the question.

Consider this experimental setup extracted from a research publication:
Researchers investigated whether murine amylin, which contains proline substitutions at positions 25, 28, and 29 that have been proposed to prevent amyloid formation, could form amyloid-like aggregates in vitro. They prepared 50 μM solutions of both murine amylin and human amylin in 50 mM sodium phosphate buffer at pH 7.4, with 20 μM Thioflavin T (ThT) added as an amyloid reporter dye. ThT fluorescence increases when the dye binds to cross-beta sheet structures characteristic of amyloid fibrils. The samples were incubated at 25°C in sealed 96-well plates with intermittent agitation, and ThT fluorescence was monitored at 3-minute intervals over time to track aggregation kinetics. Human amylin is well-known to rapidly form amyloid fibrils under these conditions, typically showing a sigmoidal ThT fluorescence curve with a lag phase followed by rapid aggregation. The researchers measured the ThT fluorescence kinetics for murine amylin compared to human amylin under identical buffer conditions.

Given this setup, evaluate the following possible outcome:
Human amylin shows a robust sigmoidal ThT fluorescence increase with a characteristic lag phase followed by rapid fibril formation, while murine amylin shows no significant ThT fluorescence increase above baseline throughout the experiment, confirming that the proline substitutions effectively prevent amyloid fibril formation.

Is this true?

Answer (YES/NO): NO